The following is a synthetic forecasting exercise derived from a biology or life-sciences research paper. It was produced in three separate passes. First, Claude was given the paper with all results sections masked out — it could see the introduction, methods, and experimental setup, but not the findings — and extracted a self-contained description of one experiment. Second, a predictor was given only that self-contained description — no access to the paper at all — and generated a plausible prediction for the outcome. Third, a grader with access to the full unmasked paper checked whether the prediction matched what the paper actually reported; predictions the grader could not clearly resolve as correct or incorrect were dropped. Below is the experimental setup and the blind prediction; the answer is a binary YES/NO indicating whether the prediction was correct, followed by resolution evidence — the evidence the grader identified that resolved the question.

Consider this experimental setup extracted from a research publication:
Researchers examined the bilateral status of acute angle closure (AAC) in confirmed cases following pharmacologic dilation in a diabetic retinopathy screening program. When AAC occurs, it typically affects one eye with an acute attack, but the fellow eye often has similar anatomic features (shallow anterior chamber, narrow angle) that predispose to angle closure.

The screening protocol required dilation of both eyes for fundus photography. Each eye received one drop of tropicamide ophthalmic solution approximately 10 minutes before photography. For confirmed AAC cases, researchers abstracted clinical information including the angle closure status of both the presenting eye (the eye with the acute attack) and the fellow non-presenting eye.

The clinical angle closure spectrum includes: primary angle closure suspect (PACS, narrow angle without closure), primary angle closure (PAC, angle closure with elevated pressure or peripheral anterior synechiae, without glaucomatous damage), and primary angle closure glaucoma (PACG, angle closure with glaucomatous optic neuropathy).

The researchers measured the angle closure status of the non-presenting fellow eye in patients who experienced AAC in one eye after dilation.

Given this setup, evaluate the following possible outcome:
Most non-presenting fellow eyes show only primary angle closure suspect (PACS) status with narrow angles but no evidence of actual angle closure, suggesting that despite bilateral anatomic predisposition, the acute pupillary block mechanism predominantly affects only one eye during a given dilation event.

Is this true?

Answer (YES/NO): NO